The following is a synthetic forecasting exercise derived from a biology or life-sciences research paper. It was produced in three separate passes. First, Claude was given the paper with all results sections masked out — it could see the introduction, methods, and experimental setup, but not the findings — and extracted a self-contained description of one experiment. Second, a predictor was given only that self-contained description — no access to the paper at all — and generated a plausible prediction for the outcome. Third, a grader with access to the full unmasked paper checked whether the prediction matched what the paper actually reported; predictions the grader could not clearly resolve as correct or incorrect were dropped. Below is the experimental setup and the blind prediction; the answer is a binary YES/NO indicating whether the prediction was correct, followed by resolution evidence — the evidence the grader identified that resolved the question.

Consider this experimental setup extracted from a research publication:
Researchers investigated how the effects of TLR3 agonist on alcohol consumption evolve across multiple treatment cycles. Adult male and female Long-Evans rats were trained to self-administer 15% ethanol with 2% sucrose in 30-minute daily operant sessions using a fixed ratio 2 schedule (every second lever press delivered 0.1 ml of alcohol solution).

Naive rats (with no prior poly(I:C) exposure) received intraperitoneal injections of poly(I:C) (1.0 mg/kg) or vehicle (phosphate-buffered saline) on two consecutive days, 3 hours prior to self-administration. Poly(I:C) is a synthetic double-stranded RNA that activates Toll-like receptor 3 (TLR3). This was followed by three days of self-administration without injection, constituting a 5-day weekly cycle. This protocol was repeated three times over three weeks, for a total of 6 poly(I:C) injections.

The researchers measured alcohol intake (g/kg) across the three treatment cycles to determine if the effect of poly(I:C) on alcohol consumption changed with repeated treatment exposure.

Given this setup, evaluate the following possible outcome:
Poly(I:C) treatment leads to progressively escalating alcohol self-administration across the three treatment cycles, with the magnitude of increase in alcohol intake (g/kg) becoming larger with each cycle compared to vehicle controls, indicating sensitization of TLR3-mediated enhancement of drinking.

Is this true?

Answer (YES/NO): NO